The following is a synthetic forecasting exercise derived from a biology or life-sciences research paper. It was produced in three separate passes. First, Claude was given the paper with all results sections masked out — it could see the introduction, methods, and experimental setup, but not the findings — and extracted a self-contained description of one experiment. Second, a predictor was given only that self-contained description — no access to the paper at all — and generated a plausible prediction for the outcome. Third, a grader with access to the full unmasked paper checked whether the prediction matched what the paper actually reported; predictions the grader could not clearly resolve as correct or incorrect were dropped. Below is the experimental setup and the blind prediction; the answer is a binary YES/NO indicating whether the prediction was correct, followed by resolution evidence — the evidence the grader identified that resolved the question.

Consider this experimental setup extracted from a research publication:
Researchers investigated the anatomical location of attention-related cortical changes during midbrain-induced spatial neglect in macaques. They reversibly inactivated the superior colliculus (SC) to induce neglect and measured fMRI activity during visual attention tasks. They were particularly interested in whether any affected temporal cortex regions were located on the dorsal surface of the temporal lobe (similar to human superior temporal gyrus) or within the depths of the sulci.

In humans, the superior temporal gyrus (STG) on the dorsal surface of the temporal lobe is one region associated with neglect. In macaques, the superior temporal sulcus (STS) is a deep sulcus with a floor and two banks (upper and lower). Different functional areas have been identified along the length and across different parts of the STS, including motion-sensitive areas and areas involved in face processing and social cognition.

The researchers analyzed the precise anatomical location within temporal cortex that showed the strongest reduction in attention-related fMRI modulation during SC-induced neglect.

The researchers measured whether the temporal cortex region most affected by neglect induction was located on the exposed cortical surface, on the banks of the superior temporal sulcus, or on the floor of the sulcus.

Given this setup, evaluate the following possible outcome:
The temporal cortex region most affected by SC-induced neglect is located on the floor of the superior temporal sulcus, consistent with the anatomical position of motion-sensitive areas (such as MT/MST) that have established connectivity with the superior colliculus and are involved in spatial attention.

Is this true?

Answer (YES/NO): NO